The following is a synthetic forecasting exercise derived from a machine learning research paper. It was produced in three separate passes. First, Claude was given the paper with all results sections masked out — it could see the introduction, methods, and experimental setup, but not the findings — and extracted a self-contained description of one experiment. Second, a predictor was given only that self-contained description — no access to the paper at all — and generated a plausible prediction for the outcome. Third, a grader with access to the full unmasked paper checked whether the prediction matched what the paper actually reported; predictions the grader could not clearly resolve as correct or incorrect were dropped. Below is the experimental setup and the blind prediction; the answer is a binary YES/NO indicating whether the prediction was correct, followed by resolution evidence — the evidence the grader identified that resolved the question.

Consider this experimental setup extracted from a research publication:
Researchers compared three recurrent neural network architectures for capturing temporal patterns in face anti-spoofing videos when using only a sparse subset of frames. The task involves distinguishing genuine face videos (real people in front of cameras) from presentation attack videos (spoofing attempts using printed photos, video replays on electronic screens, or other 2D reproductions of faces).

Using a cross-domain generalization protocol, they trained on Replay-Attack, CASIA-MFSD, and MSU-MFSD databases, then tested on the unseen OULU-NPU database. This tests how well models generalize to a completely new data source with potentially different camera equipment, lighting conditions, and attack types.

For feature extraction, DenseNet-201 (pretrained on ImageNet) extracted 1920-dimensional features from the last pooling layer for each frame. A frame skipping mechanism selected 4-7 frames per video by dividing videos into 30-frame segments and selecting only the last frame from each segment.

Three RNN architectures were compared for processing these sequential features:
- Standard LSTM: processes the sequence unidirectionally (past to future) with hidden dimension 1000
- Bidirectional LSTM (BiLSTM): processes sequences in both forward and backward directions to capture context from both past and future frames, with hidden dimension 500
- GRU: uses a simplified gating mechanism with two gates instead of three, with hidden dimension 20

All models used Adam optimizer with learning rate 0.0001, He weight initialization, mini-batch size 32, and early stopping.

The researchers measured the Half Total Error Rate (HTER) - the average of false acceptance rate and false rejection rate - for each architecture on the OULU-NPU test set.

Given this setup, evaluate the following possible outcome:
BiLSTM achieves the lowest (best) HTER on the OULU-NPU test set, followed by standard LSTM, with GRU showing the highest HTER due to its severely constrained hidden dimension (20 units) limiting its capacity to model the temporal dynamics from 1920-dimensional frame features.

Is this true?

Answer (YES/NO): NO